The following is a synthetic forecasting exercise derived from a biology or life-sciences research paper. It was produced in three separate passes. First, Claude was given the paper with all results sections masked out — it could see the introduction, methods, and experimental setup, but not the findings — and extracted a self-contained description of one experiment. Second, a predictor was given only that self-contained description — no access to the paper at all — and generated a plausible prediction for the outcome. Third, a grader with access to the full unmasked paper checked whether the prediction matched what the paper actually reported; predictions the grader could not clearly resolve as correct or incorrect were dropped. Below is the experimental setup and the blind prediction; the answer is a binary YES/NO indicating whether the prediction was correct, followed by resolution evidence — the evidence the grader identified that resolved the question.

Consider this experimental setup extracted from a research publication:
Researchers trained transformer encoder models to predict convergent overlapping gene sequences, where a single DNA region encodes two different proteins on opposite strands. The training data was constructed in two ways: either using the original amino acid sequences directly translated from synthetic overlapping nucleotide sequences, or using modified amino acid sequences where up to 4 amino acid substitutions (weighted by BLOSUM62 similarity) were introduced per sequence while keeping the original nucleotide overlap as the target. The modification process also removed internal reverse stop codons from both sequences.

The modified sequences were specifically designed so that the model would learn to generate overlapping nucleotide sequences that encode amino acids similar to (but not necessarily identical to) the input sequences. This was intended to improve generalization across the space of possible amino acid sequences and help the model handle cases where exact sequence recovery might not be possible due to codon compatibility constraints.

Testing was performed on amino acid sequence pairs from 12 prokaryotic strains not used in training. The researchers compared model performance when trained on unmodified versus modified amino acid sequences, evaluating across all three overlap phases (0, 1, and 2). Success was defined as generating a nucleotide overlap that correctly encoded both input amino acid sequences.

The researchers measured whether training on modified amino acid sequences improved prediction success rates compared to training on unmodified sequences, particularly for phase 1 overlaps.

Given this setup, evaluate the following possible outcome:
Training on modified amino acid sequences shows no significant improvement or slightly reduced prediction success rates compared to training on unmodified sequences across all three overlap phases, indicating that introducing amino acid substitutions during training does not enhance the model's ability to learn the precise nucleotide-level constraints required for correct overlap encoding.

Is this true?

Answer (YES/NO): NO